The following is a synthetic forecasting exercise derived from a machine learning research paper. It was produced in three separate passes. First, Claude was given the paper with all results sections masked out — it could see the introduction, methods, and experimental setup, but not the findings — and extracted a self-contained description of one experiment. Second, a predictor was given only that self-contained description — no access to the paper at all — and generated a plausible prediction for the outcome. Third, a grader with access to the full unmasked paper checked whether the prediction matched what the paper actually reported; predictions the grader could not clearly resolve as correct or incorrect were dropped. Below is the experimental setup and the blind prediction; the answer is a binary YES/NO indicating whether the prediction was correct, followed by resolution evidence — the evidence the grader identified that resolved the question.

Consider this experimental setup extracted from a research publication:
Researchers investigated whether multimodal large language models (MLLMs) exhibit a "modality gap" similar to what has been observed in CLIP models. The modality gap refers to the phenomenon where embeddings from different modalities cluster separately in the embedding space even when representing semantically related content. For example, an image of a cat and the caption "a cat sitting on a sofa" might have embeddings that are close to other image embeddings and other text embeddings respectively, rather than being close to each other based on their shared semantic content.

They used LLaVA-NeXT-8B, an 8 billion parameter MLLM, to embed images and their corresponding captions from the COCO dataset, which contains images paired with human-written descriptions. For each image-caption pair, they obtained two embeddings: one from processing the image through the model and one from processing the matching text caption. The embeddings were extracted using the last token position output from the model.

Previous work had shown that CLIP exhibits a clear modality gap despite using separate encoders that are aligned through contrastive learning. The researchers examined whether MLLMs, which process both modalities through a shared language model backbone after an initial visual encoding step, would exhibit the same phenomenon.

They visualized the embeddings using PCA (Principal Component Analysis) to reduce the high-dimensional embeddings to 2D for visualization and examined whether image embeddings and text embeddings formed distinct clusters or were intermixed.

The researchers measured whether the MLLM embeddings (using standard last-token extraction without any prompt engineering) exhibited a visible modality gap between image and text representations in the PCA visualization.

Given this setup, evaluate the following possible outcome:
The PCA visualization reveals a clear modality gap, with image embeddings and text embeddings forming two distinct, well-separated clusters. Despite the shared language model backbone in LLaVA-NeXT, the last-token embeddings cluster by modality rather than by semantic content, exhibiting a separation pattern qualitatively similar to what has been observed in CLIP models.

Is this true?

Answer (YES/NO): YES